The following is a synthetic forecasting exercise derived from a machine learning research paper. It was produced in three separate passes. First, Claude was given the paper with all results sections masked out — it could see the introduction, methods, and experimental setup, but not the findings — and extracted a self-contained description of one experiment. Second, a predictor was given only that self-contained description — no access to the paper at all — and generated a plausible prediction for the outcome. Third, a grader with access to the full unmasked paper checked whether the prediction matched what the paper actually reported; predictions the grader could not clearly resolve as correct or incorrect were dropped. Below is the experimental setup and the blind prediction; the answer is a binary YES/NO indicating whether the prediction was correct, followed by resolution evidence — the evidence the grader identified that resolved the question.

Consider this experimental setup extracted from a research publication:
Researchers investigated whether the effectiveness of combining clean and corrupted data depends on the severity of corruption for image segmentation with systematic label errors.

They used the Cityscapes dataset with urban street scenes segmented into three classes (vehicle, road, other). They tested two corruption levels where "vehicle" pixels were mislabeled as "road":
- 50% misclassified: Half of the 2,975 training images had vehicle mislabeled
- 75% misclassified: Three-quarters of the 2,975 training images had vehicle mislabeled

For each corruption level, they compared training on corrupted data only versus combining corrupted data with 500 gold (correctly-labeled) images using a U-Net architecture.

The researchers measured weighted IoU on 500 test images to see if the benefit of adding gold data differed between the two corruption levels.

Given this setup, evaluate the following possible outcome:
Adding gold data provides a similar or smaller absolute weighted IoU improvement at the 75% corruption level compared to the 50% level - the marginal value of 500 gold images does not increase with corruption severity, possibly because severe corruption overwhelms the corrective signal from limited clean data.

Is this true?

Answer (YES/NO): YES